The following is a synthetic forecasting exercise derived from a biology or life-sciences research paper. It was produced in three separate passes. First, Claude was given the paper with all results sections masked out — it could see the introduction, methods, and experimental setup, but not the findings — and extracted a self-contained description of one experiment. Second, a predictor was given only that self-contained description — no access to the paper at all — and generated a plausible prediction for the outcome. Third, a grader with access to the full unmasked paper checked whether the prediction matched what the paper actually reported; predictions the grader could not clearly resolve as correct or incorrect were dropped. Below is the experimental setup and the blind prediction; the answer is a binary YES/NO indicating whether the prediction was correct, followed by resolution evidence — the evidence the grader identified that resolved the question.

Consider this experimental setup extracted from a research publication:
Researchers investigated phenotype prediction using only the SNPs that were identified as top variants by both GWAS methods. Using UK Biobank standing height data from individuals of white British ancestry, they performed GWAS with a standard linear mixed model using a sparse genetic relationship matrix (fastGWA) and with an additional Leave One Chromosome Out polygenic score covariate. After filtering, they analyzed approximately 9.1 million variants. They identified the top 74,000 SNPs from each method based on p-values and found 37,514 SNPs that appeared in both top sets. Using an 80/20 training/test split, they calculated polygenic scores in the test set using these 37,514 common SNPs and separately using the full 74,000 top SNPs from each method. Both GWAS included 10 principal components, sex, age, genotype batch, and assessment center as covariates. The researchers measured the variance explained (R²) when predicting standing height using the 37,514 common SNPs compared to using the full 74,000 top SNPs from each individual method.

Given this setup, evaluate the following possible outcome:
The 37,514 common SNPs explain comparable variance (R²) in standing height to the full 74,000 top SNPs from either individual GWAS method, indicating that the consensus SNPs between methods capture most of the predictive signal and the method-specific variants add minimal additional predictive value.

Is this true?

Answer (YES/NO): NO